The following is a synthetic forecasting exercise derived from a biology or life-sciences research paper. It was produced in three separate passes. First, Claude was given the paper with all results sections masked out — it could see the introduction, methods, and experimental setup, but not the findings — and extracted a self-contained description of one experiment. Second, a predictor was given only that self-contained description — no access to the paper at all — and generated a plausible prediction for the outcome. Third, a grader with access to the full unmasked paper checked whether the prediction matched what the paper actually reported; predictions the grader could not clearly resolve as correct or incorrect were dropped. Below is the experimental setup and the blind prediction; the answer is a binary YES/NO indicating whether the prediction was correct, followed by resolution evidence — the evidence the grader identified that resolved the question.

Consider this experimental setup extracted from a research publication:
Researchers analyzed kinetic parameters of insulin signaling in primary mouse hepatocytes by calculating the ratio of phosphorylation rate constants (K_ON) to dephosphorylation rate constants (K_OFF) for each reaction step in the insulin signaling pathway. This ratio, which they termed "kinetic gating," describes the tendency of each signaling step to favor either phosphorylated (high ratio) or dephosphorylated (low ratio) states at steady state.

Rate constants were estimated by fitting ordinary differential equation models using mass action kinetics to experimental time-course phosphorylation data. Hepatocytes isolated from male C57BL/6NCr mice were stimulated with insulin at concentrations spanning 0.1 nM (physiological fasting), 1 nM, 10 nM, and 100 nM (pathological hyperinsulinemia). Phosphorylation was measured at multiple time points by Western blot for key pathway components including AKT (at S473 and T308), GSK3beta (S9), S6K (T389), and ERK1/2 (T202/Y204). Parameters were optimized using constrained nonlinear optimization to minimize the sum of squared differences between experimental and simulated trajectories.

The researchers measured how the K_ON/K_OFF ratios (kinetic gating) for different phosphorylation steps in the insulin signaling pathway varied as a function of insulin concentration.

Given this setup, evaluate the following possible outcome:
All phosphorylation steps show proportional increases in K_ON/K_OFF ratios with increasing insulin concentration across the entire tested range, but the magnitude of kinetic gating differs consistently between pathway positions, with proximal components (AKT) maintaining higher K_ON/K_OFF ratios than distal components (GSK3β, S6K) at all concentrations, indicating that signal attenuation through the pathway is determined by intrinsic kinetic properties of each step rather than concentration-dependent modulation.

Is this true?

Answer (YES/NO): NO